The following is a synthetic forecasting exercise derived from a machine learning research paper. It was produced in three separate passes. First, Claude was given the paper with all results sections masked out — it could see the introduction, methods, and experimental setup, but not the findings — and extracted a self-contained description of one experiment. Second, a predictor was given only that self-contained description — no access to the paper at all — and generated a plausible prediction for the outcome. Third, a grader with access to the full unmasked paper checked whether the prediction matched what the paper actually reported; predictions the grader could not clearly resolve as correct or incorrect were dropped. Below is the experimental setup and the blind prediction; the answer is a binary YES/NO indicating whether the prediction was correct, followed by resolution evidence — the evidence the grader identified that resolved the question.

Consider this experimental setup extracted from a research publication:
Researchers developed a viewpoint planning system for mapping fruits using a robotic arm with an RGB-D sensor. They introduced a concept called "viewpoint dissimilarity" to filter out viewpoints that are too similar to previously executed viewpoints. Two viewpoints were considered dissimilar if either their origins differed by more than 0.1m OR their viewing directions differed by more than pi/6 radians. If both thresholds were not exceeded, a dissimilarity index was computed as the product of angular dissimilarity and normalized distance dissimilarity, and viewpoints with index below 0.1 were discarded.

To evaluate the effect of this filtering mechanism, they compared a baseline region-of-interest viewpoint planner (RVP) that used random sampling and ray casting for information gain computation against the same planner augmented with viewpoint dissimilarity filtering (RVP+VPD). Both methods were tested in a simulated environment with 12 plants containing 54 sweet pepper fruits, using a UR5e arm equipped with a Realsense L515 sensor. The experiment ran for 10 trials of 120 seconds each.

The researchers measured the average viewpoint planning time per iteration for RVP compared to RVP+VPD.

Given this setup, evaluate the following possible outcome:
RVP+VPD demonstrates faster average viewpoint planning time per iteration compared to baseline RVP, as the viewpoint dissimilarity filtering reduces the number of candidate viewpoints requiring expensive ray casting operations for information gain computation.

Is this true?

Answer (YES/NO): YES